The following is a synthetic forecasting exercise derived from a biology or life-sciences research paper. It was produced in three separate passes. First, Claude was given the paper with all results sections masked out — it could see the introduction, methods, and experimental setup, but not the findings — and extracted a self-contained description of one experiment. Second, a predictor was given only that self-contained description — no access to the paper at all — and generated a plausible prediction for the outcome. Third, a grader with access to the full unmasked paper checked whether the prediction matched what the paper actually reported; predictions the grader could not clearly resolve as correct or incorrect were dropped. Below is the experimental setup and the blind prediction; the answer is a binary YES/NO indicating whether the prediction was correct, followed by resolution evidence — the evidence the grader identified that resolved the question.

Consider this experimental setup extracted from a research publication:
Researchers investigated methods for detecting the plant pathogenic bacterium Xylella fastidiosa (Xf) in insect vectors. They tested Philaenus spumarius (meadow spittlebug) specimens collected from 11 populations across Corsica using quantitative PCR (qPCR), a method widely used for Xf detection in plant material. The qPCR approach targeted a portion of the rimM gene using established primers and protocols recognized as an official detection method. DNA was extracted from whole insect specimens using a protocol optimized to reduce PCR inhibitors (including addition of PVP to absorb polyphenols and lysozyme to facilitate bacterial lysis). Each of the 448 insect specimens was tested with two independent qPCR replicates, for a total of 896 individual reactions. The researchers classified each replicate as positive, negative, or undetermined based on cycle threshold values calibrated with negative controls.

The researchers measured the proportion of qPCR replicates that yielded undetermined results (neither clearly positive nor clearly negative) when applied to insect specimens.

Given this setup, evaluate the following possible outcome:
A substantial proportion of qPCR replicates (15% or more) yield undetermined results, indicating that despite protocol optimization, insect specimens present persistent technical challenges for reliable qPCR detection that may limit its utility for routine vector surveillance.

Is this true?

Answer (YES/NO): YES